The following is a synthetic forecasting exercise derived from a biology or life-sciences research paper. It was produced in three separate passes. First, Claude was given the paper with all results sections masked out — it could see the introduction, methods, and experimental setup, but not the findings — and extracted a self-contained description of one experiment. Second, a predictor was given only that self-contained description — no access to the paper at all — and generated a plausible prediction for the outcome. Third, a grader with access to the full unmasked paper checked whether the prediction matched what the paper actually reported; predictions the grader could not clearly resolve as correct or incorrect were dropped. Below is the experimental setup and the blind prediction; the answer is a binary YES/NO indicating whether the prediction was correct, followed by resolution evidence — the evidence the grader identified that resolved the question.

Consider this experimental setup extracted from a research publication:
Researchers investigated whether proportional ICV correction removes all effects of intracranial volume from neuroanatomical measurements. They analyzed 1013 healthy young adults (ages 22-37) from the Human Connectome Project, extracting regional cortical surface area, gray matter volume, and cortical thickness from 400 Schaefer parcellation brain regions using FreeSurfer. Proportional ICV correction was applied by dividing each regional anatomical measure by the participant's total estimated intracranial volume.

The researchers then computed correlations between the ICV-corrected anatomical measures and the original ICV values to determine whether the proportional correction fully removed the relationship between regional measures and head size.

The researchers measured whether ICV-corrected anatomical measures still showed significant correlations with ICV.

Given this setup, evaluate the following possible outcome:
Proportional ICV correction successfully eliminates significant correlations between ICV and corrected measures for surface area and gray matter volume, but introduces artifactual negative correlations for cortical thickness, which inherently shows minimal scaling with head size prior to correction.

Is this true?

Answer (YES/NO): NO